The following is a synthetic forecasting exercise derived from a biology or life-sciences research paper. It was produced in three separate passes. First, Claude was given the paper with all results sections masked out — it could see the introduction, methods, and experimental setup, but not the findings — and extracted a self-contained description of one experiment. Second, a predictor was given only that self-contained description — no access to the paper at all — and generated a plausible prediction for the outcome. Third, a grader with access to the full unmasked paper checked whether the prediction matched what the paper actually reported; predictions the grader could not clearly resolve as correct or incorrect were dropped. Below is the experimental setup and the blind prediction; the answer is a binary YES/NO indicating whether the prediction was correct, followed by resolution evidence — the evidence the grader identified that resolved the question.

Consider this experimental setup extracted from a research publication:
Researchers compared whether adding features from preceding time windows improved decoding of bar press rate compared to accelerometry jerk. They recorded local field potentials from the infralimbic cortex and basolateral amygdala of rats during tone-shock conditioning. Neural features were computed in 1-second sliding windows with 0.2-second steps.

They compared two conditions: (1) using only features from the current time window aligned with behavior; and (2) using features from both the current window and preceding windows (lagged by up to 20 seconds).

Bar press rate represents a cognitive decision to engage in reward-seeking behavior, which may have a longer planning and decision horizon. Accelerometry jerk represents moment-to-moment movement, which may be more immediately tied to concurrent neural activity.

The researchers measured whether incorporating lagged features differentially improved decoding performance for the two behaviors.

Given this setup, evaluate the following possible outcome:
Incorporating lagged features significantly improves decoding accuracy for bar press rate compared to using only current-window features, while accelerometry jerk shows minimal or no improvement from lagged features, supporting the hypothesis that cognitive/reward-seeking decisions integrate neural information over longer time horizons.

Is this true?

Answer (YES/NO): NO